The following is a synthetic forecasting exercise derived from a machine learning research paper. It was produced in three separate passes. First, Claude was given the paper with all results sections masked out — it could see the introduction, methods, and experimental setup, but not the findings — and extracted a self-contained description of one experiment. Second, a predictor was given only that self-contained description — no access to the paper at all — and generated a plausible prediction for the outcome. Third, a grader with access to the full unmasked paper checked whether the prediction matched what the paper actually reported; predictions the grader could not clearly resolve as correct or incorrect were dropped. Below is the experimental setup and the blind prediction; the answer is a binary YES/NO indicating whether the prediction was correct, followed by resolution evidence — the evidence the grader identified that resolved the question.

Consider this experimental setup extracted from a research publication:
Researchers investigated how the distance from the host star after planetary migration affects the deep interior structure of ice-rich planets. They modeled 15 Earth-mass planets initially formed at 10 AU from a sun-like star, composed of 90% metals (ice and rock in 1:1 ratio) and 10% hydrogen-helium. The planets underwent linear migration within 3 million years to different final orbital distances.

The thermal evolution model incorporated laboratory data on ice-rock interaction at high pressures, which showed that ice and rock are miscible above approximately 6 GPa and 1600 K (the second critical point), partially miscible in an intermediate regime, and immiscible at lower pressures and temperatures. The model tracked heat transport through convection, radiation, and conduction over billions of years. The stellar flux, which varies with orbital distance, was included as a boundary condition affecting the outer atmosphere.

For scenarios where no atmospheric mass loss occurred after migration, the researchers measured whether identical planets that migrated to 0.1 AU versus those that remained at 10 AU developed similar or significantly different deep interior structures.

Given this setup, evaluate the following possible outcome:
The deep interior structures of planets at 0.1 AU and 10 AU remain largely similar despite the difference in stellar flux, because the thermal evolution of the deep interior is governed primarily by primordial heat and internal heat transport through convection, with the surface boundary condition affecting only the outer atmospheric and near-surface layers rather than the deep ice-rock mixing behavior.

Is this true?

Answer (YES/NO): YES